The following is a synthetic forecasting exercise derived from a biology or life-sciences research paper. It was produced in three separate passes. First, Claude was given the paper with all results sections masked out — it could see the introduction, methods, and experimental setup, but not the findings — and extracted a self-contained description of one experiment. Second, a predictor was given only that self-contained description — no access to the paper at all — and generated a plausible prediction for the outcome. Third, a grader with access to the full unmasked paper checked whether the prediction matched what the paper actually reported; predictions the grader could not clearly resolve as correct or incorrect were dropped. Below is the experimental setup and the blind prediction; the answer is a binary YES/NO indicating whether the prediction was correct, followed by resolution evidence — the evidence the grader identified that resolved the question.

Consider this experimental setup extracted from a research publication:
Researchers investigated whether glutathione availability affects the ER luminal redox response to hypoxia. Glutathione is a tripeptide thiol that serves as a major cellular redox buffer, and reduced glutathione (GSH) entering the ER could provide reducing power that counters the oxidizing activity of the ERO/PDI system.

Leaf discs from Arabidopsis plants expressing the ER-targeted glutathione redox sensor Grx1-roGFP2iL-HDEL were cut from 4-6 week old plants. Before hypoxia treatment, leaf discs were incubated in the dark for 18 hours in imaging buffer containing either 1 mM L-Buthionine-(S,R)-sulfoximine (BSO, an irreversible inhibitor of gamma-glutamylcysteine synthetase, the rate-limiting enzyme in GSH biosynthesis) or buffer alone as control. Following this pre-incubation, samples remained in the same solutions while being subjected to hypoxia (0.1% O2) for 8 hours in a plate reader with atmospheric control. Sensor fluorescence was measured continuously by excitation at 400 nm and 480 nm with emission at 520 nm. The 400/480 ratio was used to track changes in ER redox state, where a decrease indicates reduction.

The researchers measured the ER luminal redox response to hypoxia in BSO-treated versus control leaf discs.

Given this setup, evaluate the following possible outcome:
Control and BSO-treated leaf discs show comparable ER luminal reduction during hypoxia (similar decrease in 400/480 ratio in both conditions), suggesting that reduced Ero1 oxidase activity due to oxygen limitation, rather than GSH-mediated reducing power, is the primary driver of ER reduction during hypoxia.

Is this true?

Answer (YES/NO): NO